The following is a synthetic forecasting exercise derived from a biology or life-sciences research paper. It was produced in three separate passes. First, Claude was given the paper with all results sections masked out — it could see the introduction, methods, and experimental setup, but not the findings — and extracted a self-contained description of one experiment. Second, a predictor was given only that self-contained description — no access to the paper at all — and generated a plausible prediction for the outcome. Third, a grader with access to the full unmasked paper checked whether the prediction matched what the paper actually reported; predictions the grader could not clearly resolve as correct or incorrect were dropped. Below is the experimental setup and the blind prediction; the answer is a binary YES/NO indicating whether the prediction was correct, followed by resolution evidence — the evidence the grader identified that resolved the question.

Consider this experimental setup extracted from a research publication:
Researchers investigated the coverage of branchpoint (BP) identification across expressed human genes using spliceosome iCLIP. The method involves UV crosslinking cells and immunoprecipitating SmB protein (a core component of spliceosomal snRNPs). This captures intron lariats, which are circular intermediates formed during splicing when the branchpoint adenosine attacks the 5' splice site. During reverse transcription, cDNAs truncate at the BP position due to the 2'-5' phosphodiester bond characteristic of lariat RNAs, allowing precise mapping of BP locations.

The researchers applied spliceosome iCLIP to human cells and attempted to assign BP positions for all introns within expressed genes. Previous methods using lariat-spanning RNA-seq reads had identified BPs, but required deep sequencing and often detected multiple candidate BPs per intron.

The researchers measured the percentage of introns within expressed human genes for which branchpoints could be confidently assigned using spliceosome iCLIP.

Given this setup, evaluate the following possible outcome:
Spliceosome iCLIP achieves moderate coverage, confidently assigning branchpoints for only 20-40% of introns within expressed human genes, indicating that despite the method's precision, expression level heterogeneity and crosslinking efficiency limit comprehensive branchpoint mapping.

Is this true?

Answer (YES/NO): NO